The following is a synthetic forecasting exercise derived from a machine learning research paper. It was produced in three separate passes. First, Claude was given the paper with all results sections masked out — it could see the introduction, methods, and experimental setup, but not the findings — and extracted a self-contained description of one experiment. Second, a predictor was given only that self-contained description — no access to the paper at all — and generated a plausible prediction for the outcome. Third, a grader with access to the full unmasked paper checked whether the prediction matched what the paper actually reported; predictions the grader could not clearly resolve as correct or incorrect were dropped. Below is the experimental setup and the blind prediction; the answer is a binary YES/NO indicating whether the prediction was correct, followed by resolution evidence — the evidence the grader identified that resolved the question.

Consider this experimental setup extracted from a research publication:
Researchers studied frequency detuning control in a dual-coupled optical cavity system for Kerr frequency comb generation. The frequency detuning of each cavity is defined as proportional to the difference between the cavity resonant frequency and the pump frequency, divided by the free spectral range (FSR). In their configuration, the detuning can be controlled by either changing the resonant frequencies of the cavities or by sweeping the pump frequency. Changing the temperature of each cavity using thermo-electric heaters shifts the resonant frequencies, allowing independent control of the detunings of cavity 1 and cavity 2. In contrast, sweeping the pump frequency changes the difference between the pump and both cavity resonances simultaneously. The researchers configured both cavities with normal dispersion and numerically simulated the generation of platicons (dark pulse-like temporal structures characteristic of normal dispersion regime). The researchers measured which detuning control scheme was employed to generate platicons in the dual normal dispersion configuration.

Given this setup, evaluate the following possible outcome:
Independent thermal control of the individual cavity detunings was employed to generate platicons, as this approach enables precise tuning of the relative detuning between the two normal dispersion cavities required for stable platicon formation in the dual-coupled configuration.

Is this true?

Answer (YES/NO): NO